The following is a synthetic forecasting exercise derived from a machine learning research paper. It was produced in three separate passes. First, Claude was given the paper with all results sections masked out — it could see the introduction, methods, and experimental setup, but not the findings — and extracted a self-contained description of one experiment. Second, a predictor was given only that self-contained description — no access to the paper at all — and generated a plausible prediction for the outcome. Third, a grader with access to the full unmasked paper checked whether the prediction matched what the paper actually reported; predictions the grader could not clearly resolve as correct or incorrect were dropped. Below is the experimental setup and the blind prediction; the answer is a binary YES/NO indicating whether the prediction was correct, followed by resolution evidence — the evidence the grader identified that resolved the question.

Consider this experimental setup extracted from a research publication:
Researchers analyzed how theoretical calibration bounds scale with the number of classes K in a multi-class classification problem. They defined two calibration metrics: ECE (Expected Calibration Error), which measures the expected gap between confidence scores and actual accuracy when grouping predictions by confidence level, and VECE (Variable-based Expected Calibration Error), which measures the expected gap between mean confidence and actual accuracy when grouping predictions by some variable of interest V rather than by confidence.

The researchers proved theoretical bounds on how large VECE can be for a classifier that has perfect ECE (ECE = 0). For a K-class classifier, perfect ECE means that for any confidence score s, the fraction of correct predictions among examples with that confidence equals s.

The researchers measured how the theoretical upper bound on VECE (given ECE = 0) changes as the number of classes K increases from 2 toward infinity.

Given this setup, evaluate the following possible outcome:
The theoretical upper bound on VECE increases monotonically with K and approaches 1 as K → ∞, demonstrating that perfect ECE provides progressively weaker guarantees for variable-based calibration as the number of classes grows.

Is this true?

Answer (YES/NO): NO